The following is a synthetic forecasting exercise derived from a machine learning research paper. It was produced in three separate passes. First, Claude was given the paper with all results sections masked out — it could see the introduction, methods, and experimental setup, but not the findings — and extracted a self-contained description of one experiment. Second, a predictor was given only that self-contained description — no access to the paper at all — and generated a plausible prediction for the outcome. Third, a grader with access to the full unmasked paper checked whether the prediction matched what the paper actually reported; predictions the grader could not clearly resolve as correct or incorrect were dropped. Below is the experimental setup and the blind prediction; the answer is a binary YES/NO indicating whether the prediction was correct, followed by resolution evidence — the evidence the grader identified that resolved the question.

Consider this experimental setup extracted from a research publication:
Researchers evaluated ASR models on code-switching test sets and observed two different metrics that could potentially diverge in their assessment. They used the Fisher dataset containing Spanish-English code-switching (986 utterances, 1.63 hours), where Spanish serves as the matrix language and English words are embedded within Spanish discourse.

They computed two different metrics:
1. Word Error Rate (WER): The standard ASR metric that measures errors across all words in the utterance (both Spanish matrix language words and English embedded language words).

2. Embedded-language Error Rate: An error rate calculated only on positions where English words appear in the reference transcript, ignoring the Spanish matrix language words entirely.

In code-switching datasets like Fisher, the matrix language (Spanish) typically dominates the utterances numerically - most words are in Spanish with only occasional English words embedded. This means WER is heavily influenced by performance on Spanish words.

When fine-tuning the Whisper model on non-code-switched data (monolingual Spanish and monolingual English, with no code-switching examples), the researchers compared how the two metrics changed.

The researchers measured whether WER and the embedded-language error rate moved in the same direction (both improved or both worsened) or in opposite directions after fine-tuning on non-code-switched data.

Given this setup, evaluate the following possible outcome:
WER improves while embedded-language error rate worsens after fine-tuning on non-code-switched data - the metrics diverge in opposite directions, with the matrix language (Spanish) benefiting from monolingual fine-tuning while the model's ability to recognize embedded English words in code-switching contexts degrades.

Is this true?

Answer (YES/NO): YES